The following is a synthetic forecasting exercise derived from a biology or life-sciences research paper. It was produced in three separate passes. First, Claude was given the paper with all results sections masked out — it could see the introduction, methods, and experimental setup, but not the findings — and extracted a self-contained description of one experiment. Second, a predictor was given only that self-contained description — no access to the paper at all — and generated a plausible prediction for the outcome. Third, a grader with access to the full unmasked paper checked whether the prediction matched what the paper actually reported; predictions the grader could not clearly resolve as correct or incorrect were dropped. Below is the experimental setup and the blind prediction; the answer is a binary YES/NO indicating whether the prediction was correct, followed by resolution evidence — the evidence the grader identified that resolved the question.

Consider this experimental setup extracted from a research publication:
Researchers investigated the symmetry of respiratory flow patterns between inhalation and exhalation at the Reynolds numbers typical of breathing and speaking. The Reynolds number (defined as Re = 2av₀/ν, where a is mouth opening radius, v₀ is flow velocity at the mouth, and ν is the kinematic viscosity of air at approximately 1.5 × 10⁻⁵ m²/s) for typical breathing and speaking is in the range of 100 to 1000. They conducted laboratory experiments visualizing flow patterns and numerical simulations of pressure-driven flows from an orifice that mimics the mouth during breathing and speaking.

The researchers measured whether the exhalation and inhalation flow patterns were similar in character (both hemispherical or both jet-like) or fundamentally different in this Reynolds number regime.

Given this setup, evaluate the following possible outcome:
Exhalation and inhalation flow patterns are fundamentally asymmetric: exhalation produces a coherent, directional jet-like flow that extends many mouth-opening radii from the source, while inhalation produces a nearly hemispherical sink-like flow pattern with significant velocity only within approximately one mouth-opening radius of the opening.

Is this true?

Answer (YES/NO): YES